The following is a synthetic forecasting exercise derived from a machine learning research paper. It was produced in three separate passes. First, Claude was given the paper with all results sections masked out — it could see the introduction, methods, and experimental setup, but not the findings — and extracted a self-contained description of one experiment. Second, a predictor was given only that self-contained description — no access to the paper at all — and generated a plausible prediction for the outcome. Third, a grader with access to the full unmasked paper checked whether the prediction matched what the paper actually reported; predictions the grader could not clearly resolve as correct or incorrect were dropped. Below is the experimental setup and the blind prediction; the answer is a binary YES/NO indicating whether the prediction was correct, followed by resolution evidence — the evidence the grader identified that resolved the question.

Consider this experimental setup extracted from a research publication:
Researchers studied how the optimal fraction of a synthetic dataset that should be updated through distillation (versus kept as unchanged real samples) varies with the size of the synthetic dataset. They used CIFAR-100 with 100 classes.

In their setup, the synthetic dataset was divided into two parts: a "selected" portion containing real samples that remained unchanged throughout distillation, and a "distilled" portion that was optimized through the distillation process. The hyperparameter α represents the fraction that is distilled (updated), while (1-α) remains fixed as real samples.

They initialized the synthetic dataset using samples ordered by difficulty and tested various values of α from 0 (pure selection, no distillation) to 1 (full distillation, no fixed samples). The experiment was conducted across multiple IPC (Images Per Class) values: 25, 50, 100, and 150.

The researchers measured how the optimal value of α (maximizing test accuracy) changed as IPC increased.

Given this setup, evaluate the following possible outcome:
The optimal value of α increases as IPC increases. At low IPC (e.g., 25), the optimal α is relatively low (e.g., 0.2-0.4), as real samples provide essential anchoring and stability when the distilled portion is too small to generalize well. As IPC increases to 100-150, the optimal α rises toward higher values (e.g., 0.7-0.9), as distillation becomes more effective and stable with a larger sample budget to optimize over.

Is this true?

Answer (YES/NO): NO